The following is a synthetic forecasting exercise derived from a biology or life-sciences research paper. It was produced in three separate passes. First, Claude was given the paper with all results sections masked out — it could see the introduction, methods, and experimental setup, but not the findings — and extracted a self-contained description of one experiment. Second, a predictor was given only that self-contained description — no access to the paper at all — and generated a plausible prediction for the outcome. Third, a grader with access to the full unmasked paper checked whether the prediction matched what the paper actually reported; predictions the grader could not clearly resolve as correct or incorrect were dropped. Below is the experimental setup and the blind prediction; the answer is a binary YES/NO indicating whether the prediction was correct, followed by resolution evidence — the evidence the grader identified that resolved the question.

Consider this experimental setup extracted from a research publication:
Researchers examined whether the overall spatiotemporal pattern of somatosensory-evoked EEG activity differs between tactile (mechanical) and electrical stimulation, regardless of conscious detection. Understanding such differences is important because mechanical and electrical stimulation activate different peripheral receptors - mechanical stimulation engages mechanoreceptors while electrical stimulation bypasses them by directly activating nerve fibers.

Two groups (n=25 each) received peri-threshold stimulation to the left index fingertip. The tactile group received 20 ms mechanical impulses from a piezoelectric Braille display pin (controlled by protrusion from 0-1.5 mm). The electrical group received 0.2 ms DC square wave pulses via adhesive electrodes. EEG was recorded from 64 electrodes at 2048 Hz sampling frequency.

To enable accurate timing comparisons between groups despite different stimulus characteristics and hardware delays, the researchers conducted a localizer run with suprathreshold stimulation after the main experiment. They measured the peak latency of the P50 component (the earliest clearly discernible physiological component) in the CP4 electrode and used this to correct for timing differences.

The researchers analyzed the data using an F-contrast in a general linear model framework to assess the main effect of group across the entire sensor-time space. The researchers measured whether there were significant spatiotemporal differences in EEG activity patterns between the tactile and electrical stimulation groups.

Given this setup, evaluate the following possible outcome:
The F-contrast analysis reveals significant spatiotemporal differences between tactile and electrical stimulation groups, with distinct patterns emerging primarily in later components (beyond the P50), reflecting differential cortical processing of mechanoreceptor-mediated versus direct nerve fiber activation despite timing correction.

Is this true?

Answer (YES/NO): YES